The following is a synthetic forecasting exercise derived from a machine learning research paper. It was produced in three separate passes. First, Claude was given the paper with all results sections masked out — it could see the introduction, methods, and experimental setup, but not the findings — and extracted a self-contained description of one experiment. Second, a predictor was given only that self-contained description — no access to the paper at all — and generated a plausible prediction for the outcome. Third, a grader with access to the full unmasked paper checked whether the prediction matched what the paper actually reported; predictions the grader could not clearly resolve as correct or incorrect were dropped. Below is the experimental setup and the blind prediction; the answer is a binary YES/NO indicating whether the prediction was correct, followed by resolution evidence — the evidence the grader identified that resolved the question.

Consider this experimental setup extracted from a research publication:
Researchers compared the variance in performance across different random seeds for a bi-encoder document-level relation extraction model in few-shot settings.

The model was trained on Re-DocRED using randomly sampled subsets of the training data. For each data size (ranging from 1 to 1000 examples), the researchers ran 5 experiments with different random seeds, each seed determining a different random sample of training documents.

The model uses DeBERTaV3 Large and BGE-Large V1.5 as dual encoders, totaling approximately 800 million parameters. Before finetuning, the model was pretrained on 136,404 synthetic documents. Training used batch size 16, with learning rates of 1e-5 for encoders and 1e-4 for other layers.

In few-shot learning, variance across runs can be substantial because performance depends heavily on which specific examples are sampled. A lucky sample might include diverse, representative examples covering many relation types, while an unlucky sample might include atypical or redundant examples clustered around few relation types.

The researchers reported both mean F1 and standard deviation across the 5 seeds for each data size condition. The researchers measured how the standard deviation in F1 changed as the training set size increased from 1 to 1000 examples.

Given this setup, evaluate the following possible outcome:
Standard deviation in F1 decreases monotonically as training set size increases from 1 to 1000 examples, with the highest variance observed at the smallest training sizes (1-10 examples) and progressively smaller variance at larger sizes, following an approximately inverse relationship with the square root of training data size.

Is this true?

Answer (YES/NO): NO